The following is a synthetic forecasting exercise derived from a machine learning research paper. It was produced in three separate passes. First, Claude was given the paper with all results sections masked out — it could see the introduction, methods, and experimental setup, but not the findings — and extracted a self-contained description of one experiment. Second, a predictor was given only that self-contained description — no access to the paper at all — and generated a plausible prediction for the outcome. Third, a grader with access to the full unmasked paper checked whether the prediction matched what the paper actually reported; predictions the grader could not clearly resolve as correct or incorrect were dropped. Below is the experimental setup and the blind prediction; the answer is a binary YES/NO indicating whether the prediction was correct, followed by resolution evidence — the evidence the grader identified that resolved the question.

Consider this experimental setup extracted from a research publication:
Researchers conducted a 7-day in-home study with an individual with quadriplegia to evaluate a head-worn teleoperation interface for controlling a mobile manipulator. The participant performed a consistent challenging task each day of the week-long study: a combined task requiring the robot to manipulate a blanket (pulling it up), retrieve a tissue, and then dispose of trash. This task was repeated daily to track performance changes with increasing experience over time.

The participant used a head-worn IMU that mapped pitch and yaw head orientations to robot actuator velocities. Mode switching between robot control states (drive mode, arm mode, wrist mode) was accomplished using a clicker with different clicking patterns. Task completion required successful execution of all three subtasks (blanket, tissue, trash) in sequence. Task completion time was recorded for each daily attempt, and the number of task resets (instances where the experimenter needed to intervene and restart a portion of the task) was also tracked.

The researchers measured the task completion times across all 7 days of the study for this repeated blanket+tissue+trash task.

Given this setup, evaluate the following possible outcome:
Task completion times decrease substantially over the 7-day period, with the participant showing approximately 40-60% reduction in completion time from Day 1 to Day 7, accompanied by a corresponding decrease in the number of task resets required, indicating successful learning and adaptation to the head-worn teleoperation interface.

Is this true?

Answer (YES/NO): YES